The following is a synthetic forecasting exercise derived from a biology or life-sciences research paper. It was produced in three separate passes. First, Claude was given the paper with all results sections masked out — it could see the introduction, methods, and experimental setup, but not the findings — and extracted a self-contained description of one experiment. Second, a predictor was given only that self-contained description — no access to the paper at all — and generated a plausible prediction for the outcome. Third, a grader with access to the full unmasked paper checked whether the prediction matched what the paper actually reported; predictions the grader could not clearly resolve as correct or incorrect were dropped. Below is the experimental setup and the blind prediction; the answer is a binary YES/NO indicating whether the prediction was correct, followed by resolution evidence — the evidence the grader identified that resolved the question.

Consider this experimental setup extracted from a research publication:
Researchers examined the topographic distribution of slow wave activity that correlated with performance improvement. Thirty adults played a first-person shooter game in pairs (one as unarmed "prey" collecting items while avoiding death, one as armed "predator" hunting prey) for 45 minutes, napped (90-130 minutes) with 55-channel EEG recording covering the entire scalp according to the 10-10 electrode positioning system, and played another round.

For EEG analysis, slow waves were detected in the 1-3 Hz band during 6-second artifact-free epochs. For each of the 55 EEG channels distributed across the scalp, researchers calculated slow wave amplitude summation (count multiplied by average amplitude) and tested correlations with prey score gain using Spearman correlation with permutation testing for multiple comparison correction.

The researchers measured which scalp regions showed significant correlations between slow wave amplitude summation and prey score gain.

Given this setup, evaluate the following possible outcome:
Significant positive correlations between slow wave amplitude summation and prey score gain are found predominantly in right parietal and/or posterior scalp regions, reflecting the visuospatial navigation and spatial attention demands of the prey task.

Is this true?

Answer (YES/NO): NO